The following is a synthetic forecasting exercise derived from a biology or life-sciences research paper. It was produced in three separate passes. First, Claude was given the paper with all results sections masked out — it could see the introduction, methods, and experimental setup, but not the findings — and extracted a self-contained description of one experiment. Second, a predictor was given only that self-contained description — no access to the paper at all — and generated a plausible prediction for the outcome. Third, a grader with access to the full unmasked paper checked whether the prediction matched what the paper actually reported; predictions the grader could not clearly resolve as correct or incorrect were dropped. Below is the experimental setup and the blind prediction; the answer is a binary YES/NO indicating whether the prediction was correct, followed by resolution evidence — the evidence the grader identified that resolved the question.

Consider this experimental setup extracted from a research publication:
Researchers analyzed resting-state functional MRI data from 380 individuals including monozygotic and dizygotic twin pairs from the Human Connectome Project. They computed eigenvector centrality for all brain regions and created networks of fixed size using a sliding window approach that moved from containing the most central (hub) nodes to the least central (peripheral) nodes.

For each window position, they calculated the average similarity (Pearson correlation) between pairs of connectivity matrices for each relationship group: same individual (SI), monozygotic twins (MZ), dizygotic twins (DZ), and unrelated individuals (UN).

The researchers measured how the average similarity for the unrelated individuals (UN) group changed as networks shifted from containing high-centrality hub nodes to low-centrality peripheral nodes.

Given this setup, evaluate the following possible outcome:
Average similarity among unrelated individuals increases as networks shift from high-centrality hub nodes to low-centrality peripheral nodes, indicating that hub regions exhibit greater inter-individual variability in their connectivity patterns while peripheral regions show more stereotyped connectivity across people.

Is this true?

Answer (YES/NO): YES